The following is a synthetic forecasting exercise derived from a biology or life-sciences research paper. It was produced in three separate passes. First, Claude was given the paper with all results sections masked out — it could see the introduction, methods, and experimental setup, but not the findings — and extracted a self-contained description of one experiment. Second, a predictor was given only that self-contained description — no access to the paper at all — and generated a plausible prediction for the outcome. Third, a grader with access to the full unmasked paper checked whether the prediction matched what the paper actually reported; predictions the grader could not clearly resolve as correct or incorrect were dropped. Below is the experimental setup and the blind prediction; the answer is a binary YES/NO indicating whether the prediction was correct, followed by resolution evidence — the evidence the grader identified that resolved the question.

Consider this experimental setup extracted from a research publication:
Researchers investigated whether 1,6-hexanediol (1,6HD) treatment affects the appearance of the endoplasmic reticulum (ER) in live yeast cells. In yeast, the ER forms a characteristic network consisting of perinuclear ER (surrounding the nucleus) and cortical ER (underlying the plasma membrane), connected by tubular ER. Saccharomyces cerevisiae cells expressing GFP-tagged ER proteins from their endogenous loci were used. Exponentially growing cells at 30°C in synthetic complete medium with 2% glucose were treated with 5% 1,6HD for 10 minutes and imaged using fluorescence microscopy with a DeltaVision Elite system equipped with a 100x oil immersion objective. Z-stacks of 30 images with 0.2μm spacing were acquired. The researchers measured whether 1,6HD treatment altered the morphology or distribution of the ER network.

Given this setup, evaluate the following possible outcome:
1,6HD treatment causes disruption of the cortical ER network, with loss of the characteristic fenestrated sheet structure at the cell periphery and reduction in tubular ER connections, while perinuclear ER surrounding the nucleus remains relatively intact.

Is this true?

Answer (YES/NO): NO